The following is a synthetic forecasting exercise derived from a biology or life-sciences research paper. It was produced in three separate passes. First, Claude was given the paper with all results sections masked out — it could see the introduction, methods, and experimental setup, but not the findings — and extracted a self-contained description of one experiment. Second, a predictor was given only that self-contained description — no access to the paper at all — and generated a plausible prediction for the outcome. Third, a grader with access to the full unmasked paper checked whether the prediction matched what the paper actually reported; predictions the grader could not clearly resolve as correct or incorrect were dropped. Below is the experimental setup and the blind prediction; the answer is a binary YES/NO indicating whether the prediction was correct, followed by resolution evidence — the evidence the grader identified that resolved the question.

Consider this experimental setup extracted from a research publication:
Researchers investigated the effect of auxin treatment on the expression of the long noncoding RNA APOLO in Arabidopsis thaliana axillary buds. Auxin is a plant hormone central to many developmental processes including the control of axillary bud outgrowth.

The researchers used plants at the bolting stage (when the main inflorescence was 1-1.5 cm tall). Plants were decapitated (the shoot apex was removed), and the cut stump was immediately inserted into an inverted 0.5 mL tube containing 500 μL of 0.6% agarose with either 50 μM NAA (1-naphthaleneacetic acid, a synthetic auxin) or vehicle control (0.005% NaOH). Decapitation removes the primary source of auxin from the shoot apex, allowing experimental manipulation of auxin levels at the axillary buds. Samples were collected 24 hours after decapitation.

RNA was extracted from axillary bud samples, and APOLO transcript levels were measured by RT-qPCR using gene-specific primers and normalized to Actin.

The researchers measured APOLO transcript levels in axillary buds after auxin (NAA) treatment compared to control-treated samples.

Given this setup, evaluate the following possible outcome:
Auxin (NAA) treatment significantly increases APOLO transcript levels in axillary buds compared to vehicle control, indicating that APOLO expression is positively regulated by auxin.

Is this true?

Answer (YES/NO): YES